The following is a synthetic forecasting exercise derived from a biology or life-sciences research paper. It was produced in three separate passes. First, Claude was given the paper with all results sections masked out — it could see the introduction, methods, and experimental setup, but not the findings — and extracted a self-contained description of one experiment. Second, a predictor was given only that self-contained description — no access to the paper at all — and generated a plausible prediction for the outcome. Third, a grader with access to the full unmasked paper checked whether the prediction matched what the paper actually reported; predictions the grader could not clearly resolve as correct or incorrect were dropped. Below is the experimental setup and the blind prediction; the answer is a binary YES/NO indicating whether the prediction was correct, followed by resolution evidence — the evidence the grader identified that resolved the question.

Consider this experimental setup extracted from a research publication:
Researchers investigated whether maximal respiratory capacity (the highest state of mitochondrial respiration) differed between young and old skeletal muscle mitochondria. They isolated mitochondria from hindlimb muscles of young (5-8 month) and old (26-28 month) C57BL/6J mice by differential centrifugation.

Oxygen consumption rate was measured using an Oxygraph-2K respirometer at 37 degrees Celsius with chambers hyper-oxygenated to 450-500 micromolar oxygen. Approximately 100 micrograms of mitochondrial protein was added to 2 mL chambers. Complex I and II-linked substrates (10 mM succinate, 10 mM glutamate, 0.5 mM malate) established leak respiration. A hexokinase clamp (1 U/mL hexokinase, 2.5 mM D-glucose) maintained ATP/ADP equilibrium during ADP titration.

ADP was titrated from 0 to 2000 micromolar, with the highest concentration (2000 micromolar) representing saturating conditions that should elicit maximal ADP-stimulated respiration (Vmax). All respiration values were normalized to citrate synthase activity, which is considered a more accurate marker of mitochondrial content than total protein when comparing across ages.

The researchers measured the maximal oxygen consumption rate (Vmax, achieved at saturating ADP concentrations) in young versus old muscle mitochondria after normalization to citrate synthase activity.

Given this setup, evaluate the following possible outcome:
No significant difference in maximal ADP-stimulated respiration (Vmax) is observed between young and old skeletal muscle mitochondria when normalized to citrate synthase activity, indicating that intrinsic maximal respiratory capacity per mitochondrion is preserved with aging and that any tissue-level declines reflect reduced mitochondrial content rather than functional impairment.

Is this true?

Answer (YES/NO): NO